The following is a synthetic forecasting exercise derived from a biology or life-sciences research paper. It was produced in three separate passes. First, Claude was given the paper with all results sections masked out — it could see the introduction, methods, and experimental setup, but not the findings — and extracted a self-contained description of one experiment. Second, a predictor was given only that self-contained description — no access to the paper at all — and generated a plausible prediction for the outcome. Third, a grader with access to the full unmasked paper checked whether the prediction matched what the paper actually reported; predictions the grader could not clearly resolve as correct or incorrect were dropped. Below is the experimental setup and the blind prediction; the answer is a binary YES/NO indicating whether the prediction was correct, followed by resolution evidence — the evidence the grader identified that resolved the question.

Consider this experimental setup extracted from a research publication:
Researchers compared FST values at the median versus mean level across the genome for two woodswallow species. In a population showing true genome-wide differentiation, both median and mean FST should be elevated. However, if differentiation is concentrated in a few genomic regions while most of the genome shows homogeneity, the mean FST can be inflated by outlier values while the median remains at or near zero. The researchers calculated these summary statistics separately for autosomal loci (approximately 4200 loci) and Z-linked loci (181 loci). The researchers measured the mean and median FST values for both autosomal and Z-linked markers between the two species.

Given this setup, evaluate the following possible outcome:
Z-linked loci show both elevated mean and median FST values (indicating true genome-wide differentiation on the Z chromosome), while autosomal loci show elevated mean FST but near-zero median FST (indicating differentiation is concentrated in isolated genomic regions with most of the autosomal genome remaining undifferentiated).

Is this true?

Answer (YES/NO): NO